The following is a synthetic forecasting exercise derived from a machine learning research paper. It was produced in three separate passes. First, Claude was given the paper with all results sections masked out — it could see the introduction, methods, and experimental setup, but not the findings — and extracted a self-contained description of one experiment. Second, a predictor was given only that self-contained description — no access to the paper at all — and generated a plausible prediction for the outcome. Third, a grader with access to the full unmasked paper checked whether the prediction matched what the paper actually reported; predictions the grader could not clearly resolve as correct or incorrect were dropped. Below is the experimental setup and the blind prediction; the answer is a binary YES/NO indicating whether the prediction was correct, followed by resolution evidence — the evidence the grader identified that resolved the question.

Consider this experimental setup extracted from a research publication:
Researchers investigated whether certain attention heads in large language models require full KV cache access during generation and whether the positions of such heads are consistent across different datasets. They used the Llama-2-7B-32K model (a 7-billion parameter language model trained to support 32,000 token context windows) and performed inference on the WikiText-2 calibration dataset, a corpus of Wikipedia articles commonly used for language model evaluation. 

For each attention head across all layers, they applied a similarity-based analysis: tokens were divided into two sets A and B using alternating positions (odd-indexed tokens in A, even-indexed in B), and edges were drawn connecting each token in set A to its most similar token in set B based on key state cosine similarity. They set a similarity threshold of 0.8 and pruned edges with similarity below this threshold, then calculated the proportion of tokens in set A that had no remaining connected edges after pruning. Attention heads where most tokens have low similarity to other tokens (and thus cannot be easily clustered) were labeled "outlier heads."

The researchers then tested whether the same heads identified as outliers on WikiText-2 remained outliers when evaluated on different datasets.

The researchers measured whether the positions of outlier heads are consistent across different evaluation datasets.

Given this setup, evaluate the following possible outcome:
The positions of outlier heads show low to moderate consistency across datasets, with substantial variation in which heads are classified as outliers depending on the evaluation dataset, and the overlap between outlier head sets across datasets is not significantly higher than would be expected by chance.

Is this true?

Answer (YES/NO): NO